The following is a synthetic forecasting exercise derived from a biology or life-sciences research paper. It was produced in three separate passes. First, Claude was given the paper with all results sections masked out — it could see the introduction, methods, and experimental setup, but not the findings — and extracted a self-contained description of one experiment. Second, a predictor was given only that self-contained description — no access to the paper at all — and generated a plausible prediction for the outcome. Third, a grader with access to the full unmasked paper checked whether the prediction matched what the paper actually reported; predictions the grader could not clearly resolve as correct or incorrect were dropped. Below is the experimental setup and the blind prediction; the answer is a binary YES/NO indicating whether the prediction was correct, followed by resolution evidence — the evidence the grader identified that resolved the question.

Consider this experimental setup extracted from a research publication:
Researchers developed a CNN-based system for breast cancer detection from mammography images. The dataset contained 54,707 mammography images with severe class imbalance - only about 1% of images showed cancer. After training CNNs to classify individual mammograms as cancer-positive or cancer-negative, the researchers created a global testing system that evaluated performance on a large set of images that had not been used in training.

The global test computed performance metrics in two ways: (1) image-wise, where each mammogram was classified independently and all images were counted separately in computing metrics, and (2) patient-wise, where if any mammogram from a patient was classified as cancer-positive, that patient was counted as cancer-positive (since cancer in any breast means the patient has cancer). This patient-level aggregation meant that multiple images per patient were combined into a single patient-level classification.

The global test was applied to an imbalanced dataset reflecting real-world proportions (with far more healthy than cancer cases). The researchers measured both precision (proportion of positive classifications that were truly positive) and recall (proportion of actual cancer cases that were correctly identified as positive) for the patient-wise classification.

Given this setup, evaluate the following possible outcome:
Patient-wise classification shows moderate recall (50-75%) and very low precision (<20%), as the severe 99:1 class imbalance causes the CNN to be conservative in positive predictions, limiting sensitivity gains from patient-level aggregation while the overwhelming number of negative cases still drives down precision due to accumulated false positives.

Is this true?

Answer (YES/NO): NO